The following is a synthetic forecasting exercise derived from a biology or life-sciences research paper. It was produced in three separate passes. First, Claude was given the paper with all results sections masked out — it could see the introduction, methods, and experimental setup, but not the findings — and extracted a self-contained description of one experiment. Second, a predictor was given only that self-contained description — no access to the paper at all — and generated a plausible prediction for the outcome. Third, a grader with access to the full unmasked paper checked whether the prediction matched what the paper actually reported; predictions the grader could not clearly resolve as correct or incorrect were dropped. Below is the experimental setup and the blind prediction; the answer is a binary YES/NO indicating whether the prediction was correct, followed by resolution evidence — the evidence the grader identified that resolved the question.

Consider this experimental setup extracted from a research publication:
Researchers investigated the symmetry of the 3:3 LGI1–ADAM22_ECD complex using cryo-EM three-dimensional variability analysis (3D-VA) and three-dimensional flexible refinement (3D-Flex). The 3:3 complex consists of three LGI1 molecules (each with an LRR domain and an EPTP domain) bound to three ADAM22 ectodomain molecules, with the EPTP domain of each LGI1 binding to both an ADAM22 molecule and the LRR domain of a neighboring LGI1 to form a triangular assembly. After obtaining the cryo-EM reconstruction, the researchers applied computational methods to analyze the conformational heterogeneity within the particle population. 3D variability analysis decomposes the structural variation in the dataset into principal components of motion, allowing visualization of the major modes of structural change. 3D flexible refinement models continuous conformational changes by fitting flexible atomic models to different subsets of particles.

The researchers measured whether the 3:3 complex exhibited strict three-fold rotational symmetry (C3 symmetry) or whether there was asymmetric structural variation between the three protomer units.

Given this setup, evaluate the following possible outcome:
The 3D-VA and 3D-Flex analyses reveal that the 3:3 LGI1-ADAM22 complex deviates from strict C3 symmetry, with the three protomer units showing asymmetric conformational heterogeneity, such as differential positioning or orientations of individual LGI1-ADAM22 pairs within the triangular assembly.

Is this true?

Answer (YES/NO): NO